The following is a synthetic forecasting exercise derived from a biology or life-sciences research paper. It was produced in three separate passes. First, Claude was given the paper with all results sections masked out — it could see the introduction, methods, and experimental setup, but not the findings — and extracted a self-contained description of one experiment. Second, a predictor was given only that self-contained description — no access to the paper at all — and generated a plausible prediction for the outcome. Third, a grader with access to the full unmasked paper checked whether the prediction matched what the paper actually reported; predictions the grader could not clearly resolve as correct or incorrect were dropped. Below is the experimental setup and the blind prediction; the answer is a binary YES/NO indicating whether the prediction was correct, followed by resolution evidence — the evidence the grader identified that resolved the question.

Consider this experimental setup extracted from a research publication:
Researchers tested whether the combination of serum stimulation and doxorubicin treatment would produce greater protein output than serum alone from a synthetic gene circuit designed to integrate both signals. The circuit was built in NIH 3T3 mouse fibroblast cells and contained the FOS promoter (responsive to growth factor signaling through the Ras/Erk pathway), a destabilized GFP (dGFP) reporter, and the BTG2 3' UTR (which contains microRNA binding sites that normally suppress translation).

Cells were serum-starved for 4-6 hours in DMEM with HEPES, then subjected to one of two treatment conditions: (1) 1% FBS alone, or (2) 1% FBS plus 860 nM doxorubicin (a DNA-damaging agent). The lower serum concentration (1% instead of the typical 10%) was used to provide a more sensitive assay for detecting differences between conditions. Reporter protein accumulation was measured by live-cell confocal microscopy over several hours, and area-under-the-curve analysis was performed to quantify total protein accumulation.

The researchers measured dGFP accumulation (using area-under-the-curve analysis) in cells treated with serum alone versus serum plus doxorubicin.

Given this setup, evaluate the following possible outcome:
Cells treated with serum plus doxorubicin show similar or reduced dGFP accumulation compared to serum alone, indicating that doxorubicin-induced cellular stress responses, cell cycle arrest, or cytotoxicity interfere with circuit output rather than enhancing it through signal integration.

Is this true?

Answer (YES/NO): NO